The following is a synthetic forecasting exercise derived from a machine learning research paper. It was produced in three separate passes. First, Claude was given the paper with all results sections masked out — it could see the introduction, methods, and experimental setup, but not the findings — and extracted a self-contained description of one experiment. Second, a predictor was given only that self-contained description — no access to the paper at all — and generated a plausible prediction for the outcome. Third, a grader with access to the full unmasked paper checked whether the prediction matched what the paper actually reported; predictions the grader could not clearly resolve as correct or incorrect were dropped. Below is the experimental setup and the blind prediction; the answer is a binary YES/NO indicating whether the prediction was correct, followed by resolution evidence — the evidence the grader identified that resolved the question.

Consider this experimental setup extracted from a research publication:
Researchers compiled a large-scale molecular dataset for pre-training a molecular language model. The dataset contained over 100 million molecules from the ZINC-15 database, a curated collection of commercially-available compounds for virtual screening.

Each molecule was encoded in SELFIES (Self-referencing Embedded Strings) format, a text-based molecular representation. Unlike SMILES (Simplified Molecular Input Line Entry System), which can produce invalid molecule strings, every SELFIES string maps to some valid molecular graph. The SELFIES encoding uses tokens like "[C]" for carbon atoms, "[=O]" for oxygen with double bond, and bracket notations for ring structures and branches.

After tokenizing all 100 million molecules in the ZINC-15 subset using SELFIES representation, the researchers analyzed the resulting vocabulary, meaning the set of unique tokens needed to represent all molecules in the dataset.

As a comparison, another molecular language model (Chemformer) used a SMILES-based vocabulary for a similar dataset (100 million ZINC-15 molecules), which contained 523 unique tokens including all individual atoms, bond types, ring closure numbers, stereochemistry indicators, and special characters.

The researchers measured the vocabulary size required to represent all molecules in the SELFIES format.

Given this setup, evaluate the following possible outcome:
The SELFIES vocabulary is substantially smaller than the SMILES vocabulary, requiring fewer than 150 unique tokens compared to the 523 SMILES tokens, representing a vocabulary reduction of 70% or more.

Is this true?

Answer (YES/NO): NO